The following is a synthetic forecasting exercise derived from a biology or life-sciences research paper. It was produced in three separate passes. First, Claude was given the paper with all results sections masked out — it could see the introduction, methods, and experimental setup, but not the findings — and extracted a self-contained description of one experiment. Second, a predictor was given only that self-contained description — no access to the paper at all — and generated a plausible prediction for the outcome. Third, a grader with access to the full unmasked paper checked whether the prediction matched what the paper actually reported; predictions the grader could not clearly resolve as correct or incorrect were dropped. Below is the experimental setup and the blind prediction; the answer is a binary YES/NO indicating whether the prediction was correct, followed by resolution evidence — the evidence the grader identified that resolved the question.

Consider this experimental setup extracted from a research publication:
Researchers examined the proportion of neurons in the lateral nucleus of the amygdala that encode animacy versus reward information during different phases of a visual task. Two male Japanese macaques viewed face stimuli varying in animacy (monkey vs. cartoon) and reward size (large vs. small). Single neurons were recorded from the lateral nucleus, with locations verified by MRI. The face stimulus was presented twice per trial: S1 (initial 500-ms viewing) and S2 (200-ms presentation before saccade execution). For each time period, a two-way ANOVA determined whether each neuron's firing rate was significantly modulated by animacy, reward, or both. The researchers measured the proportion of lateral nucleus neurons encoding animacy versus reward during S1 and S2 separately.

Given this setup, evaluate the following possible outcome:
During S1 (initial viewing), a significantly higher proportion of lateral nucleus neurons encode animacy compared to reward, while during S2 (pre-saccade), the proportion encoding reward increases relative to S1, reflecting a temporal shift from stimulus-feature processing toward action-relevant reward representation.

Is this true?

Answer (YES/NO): NO